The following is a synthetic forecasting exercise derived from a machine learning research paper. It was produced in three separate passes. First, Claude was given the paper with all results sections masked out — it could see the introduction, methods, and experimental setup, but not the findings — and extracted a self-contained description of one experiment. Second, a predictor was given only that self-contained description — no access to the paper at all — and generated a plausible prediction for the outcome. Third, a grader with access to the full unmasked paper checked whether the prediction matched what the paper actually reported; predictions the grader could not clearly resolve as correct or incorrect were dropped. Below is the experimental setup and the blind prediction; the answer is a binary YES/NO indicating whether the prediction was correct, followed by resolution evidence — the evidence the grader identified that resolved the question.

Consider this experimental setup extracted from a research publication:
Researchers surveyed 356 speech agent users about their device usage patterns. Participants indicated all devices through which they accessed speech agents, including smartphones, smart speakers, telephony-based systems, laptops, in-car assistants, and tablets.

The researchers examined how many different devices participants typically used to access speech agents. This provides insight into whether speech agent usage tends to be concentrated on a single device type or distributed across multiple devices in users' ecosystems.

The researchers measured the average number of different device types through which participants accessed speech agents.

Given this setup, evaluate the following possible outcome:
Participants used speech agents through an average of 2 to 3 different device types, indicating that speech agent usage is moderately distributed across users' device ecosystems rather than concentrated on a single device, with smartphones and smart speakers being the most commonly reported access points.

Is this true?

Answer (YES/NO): YES